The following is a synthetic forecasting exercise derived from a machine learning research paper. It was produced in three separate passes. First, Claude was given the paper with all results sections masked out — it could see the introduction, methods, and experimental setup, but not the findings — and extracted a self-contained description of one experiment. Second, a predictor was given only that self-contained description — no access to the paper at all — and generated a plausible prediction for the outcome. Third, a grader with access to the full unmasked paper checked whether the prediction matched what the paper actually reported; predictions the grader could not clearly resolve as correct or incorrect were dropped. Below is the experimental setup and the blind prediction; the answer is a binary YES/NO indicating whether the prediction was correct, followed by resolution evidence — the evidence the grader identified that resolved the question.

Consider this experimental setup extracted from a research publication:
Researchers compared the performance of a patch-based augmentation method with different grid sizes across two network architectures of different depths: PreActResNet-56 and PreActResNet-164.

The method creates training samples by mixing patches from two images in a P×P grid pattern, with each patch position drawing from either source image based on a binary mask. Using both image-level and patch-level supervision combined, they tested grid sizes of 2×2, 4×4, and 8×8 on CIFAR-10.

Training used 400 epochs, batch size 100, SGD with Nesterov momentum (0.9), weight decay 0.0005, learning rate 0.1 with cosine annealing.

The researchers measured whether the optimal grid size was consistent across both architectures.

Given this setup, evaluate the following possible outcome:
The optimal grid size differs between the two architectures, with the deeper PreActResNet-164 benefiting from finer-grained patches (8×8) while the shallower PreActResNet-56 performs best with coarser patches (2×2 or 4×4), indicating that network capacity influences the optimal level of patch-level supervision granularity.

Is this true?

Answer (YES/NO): NO